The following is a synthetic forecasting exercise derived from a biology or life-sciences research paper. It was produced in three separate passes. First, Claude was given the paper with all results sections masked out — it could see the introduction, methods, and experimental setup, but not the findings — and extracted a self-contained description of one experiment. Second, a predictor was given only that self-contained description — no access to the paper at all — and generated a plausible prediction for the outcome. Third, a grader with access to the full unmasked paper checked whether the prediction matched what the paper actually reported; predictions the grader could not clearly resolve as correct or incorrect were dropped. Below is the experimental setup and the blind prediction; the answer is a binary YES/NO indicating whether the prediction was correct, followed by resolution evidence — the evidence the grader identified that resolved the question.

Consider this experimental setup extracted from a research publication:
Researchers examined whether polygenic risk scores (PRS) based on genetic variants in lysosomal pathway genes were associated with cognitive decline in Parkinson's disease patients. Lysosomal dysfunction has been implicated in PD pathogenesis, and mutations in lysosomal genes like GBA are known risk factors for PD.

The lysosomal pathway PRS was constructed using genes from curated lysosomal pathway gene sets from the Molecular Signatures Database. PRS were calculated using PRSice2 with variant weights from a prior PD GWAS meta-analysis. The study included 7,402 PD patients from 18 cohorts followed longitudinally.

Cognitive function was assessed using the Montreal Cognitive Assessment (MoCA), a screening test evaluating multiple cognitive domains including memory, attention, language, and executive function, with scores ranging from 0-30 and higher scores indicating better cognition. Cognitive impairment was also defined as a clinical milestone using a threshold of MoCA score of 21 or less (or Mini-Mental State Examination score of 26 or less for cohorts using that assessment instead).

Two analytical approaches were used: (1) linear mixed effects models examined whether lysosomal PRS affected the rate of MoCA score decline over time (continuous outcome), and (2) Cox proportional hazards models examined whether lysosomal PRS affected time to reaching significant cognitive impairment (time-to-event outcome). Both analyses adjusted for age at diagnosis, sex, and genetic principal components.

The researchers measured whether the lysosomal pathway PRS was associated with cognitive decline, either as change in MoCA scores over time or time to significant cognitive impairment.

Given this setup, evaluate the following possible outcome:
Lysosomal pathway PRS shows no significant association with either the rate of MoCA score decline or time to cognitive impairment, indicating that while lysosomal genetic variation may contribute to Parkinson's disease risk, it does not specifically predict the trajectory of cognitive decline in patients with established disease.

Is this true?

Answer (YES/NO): YES